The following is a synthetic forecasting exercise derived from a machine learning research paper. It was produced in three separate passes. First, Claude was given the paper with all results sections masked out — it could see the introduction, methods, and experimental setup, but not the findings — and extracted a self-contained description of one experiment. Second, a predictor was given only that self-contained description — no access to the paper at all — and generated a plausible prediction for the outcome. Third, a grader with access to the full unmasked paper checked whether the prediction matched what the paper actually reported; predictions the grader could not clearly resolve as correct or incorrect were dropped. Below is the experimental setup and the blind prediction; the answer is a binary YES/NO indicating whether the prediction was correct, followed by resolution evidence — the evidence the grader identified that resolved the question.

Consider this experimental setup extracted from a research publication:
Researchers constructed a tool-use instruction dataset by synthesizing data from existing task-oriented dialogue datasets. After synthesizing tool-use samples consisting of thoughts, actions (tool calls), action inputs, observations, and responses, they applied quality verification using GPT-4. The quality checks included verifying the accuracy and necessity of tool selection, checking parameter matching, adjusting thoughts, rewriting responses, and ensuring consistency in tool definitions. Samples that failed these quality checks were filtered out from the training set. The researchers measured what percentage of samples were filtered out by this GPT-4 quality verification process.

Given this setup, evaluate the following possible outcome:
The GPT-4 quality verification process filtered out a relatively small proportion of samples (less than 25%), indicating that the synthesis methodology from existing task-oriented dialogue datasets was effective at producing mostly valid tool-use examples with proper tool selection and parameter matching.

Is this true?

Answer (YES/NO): YES